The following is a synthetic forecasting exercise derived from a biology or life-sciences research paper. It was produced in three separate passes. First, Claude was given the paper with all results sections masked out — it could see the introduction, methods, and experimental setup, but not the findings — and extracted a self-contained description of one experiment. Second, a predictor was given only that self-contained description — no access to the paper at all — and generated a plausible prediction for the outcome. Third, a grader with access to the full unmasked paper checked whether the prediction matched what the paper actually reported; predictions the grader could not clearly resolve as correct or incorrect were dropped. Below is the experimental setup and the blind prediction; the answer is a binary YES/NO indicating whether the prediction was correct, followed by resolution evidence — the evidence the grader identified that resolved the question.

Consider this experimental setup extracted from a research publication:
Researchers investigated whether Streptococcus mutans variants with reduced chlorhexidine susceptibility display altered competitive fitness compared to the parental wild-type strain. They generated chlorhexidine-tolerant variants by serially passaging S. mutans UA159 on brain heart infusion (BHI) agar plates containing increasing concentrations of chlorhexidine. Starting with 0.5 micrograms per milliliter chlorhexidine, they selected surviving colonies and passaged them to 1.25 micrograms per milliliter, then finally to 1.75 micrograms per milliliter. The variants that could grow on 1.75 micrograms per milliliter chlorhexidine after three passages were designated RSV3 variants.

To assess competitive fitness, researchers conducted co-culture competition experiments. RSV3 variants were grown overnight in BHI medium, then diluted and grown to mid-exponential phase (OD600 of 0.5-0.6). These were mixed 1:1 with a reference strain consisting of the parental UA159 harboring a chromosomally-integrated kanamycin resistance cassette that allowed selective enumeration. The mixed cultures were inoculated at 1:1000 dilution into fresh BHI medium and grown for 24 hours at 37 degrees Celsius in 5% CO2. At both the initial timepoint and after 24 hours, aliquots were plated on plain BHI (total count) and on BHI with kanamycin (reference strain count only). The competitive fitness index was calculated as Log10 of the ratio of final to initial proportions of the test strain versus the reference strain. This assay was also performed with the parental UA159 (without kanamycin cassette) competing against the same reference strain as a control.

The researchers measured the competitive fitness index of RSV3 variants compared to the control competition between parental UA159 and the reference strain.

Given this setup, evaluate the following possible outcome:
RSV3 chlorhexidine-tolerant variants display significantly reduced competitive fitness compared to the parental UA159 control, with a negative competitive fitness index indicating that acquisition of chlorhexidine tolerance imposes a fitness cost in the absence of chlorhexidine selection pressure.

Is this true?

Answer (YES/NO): NO